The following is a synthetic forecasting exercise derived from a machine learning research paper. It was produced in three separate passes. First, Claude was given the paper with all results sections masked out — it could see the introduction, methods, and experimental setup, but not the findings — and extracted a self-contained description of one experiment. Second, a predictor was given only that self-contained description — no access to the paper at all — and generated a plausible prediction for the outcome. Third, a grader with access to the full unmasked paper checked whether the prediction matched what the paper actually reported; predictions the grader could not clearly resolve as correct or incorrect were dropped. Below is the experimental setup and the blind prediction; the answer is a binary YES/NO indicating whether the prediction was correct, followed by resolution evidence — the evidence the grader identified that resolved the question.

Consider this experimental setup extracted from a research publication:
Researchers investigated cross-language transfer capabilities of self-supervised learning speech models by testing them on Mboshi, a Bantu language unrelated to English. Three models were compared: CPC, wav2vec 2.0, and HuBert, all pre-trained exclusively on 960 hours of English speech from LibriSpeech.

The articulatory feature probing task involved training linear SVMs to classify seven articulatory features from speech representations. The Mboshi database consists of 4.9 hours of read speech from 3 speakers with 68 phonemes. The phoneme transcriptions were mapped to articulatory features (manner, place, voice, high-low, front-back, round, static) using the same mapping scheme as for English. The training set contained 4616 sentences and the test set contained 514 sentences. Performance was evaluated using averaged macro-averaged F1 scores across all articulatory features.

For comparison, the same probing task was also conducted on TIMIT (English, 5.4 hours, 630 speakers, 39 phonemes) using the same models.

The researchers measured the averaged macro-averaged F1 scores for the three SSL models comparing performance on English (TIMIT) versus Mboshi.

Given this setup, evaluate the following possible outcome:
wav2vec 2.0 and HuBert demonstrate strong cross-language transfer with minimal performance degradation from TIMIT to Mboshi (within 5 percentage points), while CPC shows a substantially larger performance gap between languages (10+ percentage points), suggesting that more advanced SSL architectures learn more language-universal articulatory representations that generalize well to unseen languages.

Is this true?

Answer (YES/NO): NO